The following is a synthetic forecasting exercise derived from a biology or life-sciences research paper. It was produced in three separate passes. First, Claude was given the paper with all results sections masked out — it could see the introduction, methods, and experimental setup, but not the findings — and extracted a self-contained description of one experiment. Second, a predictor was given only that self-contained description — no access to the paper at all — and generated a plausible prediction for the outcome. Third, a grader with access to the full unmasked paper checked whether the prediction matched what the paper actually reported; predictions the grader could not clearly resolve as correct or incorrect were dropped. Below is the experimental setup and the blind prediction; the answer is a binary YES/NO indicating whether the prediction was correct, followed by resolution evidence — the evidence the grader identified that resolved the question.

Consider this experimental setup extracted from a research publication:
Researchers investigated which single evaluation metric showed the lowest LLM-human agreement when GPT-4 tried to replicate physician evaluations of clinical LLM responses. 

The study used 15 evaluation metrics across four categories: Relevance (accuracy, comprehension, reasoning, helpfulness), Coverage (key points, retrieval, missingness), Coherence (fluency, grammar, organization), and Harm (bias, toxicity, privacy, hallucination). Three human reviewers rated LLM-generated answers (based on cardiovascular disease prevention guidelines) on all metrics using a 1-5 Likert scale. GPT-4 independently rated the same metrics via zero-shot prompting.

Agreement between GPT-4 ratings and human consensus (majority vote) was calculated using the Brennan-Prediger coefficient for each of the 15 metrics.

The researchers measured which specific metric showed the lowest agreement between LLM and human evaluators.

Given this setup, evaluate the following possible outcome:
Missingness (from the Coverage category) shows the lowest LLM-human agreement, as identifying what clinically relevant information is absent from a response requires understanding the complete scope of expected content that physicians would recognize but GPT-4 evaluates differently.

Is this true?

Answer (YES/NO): YES